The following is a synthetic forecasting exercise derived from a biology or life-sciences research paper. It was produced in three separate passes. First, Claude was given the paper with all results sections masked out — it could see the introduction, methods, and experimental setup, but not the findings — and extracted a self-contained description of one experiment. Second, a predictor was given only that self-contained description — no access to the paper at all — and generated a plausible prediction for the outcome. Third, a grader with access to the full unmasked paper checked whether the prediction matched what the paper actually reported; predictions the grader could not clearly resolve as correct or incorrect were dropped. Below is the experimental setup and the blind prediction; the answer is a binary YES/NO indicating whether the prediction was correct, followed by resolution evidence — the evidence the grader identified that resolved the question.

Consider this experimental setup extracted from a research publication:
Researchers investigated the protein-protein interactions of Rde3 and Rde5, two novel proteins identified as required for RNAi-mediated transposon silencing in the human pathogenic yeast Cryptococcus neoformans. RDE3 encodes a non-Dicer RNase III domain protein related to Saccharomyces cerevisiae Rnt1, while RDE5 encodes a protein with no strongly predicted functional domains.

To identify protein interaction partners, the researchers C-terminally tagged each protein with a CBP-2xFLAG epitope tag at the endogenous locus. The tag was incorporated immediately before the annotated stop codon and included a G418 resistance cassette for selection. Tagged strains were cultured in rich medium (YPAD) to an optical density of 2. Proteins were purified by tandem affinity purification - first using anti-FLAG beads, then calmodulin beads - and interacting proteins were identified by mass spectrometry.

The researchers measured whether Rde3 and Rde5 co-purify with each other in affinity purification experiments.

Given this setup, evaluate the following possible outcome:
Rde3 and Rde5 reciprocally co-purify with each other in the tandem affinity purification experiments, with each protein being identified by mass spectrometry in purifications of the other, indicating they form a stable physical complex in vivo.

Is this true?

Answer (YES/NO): YES